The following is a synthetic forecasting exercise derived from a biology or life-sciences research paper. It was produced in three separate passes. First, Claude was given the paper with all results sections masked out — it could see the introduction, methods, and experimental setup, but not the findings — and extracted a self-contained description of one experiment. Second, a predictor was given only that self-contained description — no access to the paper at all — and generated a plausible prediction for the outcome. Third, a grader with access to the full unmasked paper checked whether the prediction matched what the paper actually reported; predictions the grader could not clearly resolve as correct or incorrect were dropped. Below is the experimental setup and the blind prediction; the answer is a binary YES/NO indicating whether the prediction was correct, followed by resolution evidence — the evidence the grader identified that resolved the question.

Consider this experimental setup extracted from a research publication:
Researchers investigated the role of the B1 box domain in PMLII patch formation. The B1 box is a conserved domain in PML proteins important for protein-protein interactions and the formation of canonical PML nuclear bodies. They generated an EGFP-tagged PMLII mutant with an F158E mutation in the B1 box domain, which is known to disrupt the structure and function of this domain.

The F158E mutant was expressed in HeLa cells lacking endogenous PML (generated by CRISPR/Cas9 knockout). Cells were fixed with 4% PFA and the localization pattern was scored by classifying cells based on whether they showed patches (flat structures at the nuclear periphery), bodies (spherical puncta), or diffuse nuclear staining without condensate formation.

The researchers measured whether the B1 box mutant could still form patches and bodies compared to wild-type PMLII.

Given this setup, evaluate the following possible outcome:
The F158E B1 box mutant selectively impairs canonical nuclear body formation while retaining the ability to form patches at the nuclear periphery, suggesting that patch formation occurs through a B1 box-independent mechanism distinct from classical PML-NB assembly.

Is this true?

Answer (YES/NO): NO